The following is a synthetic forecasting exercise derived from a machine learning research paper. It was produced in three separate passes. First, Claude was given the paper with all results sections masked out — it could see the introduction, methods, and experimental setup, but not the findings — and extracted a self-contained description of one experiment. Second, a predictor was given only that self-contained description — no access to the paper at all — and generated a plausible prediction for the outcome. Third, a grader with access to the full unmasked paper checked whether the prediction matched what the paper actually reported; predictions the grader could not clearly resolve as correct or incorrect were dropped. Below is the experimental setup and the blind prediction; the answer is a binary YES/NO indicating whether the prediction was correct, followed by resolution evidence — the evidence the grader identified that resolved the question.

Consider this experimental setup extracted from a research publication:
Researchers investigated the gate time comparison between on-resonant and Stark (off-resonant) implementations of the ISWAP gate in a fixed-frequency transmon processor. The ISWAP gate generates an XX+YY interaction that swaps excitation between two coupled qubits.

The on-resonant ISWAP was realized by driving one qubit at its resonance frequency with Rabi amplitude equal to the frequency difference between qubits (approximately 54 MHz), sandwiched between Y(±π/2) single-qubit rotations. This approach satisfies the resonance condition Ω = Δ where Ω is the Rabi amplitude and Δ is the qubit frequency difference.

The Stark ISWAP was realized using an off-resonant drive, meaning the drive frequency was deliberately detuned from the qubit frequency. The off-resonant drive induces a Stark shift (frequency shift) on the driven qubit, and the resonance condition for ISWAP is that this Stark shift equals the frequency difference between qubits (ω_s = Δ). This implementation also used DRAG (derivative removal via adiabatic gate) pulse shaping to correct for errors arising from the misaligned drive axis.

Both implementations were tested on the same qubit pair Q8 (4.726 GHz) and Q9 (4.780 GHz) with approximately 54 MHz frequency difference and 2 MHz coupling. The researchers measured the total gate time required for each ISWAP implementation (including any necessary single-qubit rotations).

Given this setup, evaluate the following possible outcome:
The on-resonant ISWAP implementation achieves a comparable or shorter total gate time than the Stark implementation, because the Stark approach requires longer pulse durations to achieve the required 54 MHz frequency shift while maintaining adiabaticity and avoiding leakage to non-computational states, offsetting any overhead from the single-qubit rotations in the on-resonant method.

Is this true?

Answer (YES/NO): NO